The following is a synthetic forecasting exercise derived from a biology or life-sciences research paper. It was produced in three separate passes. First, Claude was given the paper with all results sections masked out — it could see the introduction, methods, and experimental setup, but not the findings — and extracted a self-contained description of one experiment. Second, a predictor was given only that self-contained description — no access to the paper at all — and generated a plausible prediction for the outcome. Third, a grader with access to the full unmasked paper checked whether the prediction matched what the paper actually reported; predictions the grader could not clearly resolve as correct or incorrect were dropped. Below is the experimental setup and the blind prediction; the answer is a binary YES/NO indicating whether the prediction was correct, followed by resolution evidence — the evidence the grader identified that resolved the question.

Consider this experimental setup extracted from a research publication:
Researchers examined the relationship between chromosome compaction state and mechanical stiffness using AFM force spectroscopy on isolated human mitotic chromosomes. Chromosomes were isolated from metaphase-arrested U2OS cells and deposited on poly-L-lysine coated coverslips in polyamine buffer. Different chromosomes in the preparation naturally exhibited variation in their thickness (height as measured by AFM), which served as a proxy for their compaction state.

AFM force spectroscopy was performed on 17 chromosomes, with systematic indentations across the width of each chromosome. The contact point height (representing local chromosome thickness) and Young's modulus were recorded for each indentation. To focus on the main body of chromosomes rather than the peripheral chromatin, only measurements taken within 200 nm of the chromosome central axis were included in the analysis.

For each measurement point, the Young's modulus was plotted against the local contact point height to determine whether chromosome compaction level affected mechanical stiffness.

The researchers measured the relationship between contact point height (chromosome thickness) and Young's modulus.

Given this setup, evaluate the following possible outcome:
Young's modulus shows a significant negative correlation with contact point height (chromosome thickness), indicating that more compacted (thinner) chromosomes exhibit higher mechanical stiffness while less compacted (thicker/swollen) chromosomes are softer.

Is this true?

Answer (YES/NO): YES